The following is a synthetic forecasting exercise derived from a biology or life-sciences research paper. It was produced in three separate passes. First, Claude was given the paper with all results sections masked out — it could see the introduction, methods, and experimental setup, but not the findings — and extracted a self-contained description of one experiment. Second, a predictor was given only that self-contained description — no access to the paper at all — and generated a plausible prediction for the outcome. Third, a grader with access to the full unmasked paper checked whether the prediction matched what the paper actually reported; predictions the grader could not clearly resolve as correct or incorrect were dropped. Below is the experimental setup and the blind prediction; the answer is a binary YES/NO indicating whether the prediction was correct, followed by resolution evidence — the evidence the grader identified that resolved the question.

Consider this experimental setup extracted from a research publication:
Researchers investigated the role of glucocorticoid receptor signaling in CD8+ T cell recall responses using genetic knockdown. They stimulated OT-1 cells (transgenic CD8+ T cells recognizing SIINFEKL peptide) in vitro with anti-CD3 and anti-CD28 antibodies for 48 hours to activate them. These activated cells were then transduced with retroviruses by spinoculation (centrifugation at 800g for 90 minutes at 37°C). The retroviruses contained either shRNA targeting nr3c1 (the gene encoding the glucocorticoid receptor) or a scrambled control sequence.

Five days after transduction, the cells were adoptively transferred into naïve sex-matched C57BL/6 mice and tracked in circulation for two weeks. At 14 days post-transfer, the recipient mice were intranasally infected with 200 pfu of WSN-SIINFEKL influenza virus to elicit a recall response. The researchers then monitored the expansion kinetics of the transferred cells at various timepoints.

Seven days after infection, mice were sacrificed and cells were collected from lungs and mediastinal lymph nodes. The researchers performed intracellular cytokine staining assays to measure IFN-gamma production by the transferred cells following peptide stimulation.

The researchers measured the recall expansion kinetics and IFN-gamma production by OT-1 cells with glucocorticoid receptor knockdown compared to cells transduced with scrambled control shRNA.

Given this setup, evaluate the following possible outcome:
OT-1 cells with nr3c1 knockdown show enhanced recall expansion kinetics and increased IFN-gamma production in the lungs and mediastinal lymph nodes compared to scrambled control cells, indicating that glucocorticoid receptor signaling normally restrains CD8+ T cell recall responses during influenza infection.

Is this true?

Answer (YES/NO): NO